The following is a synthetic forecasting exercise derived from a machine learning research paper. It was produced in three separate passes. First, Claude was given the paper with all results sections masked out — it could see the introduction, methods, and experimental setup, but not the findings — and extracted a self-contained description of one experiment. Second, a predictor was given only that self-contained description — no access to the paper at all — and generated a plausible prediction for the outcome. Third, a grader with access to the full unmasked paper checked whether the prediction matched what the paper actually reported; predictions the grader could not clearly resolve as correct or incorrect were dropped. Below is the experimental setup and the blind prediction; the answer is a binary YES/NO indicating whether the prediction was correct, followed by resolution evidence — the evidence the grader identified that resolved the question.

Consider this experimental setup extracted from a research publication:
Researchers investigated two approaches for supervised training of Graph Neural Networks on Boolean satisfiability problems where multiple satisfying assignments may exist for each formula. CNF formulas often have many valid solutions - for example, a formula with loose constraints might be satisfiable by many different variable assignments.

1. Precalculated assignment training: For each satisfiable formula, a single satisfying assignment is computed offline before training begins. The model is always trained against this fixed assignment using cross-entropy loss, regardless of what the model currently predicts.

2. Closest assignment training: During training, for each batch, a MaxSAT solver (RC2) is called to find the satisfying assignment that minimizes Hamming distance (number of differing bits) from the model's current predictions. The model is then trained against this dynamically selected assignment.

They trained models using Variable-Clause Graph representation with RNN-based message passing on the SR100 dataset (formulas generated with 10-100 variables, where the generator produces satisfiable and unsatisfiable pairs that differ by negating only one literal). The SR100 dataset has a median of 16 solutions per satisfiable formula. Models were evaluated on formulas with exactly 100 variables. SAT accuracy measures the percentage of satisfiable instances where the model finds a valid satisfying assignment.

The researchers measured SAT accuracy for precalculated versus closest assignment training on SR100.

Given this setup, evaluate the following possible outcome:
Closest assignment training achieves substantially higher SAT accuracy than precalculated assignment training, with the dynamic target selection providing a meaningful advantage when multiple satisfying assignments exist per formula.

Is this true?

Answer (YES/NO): YES